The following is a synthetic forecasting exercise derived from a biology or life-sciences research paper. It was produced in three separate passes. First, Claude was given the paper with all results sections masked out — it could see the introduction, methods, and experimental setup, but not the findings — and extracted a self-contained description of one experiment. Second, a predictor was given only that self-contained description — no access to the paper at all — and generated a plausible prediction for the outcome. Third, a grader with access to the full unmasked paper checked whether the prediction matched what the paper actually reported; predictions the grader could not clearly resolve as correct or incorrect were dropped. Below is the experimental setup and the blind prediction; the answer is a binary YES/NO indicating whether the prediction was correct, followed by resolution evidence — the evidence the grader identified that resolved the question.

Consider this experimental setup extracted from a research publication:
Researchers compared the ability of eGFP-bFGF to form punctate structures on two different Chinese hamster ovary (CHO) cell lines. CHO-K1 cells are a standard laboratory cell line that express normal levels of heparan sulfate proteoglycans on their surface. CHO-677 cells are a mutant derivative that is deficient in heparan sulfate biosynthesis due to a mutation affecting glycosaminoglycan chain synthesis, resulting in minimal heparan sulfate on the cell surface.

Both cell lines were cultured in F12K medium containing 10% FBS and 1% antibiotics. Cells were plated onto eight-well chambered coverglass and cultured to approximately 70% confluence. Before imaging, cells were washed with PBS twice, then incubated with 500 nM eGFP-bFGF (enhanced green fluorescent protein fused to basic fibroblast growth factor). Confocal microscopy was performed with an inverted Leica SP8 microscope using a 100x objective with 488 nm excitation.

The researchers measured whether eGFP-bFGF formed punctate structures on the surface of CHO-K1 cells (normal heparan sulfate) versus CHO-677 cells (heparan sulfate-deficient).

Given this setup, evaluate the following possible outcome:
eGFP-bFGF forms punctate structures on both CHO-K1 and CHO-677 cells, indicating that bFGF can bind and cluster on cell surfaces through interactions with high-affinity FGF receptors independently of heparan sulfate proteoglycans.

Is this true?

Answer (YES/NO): NO